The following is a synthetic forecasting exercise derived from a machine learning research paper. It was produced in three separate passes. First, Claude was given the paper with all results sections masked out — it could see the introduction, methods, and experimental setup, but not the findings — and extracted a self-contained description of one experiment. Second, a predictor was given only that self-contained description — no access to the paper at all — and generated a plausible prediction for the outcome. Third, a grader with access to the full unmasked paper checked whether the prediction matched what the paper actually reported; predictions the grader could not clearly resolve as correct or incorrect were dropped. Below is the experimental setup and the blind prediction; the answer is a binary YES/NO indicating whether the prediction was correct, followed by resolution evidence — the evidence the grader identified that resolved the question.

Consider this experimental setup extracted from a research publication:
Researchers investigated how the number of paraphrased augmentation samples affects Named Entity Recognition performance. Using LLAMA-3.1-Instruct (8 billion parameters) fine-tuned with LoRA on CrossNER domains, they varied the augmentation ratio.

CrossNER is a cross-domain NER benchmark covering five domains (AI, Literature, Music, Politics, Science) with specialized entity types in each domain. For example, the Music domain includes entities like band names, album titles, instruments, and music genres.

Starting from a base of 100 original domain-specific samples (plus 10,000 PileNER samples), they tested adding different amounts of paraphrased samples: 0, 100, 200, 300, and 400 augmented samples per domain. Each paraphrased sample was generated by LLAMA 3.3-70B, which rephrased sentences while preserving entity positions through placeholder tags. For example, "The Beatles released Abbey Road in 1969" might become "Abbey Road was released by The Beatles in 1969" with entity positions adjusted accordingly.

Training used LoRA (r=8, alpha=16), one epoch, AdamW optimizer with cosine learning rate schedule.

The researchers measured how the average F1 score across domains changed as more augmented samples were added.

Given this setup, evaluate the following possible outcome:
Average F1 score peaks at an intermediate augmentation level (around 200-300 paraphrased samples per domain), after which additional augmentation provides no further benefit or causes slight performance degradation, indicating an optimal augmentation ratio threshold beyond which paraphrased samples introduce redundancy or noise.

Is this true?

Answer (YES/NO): NO